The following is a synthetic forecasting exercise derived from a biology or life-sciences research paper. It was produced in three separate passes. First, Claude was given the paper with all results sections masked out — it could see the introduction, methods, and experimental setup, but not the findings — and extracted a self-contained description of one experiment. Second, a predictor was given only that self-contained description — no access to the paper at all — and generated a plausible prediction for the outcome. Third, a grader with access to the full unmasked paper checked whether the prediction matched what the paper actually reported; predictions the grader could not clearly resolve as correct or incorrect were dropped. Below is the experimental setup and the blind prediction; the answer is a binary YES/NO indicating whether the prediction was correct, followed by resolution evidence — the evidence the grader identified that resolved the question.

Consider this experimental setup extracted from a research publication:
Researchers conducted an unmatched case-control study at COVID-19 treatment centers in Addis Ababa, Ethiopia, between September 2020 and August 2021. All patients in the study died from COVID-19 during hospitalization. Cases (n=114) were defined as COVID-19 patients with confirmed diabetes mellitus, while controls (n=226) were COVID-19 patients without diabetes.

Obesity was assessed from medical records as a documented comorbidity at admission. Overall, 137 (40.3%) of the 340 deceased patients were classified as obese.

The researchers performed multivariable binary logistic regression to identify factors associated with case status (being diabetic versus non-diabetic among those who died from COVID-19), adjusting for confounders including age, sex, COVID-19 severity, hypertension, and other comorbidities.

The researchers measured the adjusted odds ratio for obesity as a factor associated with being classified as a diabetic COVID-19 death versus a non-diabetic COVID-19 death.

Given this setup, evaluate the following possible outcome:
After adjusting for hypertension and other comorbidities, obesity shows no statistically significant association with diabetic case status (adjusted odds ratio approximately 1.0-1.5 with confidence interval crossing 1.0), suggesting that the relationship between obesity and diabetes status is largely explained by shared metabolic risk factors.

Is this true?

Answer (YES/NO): NO